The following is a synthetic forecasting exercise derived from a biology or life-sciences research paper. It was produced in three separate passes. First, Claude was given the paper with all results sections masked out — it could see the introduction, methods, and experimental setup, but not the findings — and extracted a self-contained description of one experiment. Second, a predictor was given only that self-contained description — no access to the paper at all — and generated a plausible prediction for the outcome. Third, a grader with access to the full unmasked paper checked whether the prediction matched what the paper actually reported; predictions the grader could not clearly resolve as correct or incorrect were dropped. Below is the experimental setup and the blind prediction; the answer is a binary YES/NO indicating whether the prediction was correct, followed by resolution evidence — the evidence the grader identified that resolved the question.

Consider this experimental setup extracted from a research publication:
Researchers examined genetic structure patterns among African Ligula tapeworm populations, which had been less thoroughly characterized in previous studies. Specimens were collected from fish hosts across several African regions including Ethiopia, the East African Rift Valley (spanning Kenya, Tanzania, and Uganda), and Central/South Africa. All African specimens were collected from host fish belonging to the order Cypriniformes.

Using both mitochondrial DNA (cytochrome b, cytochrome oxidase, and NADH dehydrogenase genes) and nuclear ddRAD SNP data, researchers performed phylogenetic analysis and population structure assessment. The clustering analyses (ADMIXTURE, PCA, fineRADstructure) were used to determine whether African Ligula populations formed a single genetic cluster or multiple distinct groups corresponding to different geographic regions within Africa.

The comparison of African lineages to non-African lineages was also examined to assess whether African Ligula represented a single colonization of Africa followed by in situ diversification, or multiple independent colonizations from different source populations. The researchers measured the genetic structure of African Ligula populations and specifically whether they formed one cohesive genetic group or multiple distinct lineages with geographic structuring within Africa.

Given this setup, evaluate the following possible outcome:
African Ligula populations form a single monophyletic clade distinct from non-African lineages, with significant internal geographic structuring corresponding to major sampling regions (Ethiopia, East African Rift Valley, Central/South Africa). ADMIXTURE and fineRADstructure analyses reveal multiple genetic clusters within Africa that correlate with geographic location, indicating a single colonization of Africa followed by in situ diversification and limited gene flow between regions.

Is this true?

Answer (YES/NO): NO